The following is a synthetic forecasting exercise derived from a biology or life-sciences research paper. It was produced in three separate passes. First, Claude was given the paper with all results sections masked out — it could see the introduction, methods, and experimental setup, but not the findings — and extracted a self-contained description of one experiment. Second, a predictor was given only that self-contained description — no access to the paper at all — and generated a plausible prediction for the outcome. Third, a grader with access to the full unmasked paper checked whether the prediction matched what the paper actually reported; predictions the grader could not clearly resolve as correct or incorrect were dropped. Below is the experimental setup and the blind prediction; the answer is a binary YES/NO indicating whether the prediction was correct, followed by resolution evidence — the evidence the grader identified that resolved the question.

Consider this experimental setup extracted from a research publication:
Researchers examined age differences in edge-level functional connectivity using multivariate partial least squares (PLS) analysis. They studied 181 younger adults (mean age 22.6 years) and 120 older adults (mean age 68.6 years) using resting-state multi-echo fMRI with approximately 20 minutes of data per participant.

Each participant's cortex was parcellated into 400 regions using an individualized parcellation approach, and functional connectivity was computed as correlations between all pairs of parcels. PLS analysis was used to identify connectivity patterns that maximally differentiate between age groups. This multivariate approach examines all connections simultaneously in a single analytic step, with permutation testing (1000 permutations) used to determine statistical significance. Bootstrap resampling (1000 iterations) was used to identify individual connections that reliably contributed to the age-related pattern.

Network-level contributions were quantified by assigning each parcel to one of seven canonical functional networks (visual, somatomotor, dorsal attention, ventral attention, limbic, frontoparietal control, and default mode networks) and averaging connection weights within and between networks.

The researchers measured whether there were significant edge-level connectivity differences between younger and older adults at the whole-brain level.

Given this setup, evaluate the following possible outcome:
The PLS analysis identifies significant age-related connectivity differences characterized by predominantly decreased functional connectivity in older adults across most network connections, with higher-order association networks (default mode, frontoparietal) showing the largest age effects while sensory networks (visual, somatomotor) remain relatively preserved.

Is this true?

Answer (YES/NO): NO